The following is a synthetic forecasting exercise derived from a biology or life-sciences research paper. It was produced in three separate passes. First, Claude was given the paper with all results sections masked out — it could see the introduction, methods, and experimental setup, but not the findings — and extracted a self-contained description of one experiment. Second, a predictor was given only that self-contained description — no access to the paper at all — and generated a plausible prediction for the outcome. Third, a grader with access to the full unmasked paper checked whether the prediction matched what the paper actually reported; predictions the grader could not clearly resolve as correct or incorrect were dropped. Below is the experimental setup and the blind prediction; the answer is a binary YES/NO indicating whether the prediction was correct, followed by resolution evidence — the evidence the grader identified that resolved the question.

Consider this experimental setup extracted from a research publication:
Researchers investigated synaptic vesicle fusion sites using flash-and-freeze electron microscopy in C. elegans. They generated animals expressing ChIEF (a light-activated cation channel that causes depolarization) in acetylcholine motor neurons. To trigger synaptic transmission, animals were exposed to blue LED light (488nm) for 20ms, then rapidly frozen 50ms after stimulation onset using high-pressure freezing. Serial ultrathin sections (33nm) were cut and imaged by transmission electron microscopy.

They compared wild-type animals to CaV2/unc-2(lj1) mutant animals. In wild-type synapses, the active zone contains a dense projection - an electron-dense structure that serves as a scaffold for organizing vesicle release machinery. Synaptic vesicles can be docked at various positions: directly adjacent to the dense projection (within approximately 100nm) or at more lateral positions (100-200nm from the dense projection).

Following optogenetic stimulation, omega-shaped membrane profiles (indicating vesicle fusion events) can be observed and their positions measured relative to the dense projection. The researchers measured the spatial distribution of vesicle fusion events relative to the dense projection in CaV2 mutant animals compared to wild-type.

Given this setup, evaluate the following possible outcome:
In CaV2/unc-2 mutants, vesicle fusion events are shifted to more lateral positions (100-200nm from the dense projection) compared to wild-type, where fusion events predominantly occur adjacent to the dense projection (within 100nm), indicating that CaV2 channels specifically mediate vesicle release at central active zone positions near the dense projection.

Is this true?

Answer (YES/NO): YES